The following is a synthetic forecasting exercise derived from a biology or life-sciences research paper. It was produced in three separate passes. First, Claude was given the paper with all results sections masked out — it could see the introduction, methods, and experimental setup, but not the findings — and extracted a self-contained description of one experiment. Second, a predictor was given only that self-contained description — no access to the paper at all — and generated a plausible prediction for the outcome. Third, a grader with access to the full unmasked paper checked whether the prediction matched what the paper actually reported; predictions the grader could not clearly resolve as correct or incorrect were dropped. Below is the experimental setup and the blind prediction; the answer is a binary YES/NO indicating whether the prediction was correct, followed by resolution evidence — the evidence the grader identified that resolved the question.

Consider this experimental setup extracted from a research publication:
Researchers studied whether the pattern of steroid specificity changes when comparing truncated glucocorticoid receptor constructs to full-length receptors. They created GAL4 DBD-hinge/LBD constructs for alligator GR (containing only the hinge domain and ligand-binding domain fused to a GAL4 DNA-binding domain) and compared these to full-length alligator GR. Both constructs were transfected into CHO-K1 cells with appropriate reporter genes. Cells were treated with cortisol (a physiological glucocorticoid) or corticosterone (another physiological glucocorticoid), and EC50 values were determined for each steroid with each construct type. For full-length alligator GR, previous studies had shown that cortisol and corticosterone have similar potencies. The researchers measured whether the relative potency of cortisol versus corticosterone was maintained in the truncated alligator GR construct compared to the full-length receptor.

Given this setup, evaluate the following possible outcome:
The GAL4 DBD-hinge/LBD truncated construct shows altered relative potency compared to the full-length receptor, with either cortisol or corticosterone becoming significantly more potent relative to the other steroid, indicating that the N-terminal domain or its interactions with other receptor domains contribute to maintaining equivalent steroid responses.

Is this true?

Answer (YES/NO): YES